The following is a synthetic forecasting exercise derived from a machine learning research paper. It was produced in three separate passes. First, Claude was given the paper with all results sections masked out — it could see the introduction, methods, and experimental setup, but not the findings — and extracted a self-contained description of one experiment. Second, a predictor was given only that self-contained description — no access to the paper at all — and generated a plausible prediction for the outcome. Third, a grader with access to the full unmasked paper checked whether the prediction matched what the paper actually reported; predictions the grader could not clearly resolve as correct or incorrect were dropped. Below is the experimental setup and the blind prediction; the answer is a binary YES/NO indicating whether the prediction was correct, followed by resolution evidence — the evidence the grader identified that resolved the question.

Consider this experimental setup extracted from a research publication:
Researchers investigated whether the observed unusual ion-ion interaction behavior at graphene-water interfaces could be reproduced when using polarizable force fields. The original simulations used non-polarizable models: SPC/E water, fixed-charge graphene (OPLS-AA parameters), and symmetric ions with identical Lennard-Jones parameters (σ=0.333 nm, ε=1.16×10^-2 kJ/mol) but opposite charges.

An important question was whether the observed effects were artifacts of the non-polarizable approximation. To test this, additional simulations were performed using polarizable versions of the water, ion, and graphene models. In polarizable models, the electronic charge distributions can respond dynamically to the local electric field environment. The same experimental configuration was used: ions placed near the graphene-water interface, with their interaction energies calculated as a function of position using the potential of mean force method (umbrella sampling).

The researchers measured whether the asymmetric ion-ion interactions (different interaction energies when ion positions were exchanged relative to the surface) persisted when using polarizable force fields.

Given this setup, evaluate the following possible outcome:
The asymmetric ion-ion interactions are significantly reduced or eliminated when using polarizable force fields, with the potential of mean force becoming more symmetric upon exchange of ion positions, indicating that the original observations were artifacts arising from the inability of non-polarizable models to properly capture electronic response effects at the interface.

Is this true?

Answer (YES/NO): NO